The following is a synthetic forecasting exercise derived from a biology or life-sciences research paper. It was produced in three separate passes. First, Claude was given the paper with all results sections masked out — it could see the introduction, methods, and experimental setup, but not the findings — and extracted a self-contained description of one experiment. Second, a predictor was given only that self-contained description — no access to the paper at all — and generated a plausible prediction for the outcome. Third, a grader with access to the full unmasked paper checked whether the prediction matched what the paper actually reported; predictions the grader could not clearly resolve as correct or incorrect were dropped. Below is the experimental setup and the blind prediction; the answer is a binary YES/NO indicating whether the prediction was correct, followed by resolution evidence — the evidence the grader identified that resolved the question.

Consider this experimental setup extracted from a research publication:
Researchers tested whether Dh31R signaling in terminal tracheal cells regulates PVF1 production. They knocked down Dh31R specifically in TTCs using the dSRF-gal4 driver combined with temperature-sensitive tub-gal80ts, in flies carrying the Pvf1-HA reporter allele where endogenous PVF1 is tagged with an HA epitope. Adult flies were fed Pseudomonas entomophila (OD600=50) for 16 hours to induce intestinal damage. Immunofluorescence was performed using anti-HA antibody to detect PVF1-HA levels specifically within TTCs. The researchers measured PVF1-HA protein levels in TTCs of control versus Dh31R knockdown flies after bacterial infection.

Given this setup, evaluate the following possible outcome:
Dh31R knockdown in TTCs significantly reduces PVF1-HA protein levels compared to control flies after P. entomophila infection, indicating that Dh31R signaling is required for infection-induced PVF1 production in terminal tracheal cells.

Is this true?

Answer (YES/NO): YES